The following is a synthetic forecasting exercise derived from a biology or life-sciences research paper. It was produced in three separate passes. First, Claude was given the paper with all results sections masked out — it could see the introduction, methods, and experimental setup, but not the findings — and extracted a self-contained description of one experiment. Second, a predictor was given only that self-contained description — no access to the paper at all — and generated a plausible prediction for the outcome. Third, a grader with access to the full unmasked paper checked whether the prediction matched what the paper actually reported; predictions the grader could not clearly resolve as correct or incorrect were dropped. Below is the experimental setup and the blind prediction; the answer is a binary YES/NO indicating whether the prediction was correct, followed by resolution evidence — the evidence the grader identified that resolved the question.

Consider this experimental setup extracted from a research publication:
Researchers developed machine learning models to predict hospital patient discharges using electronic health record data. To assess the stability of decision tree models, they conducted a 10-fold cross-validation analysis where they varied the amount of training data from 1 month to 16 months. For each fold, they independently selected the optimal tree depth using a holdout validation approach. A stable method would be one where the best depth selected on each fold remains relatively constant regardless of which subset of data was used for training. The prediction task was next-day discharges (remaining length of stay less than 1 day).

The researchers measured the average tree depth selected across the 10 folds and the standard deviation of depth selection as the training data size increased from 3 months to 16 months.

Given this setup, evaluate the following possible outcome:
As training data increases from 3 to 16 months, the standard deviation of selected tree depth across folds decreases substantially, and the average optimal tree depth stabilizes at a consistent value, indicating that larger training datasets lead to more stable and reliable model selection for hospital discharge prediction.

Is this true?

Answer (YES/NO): YES